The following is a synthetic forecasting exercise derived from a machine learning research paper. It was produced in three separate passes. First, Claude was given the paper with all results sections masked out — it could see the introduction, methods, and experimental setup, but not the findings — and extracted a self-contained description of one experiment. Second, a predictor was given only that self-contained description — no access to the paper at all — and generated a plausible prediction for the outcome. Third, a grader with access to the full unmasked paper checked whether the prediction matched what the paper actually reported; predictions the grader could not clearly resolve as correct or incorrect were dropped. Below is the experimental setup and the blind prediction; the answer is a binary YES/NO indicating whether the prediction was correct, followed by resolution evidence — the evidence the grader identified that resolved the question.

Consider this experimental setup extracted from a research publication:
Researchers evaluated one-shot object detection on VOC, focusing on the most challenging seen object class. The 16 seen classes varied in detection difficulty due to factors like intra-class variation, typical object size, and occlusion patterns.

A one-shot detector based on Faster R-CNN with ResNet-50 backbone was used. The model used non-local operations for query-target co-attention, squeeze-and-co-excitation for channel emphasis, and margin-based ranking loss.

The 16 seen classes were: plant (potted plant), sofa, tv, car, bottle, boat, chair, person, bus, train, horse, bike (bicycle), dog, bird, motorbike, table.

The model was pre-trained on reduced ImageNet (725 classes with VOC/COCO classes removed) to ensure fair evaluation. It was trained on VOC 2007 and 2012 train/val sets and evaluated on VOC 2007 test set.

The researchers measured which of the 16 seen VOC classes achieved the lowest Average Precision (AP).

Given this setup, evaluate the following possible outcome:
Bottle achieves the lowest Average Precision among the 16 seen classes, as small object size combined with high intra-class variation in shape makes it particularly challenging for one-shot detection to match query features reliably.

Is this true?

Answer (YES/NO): NO